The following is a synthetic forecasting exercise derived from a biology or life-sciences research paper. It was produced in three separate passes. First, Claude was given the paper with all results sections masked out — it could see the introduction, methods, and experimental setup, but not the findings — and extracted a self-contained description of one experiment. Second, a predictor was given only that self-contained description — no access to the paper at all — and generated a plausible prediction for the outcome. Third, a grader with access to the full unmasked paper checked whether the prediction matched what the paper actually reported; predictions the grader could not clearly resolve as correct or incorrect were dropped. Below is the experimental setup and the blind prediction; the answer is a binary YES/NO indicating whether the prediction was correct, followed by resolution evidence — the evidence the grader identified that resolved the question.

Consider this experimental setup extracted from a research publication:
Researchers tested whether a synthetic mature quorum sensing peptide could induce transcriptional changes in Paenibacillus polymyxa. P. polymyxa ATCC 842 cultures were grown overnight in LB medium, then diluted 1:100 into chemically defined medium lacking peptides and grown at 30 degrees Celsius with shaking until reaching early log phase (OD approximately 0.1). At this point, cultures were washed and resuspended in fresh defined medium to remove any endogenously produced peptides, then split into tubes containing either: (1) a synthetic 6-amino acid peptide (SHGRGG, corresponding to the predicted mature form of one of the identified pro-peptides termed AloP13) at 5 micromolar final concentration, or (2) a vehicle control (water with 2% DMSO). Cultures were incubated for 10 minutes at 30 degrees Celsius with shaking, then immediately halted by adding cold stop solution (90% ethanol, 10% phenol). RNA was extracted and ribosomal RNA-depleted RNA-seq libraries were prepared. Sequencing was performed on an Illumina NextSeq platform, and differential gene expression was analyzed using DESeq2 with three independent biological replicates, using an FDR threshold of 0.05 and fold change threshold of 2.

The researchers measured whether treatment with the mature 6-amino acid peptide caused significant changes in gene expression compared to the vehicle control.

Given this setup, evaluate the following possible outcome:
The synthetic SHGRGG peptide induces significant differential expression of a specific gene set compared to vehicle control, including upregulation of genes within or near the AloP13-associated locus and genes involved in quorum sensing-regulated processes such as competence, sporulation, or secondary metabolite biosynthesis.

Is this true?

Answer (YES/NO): NO